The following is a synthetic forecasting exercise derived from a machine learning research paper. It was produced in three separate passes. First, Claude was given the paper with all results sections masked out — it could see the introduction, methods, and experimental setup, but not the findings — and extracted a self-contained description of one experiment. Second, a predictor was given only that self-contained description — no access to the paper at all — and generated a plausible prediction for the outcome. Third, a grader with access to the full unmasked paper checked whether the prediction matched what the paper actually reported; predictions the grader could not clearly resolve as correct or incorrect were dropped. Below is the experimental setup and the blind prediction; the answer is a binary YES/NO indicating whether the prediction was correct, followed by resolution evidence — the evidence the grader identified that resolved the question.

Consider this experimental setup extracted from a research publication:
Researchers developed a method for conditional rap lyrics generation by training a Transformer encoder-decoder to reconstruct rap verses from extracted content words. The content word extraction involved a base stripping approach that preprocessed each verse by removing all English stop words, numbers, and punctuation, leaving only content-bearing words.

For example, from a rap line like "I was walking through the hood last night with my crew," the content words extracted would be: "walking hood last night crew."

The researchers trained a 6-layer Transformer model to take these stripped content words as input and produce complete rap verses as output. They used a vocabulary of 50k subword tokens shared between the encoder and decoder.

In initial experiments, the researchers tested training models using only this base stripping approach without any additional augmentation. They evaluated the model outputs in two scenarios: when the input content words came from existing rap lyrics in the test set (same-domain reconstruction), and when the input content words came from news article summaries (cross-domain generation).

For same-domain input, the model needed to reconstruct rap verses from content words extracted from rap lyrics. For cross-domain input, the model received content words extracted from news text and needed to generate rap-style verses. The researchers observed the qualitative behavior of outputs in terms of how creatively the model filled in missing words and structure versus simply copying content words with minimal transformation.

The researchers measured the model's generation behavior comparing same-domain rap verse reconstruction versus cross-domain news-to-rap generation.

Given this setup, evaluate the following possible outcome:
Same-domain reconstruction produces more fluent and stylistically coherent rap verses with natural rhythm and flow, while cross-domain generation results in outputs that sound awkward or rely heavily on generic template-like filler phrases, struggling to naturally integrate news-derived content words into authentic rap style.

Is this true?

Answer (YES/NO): NO